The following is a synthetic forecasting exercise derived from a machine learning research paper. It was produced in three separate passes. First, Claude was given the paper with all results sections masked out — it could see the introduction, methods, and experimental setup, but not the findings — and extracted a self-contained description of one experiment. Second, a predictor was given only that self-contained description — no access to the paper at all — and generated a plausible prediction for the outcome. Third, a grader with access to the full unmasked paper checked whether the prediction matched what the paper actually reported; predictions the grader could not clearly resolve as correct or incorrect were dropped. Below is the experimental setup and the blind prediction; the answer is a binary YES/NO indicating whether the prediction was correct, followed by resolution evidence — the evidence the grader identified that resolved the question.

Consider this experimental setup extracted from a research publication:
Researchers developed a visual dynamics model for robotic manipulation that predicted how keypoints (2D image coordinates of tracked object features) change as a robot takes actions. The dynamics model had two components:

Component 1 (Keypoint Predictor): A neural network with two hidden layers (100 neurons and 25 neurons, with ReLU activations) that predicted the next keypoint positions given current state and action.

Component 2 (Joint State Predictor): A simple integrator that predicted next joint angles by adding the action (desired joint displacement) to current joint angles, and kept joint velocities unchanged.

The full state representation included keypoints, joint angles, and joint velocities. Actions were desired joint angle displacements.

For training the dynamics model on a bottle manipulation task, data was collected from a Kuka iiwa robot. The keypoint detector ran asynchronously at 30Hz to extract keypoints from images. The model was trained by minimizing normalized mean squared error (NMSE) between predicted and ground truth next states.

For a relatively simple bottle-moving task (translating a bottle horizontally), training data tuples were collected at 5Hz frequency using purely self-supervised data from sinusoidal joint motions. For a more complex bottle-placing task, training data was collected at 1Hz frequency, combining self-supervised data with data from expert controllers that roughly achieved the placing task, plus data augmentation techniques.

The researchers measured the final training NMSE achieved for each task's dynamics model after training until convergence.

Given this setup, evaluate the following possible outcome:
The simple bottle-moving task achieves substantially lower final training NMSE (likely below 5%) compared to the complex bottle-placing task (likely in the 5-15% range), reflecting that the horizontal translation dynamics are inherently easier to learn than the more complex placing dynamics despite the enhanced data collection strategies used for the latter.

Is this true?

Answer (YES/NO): NO